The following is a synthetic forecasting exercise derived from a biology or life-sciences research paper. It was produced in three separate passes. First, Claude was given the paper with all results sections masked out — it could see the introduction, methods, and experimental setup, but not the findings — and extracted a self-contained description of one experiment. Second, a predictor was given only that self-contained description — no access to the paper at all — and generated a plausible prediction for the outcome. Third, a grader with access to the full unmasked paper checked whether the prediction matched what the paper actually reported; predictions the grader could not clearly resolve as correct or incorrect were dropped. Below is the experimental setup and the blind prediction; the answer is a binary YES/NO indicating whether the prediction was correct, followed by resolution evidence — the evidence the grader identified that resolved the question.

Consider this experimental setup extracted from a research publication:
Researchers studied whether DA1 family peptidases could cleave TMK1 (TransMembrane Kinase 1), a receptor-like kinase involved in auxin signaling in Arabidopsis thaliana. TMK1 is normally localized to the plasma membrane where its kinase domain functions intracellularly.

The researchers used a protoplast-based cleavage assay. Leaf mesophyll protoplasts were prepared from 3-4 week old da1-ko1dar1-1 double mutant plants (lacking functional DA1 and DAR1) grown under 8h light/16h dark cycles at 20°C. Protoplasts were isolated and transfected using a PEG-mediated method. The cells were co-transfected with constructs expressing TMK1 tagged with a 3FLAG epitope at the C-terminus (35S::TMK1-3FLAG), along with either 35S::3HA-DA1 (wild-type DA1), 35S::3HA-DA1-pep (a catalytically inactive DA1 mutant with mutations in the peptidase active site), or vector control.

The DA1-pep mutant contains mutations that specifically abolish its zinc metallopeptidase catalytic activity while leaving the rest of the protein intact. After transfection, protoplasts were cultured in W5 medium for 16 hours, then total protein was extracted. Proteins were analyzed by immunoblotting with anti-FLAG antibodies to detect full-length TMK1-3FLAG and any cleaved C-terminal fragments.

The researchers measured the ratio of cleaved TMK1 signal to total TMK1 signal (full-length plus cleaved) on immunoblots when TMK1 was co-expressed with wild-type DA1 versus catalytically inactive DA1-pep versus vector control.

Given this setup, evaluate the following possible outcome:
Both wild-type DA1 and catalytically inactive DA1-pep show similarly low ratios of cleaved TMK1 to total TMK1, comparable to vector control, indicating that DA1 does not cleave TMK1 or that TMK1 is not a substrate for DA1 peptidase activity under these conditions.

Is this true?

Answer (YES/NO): NO